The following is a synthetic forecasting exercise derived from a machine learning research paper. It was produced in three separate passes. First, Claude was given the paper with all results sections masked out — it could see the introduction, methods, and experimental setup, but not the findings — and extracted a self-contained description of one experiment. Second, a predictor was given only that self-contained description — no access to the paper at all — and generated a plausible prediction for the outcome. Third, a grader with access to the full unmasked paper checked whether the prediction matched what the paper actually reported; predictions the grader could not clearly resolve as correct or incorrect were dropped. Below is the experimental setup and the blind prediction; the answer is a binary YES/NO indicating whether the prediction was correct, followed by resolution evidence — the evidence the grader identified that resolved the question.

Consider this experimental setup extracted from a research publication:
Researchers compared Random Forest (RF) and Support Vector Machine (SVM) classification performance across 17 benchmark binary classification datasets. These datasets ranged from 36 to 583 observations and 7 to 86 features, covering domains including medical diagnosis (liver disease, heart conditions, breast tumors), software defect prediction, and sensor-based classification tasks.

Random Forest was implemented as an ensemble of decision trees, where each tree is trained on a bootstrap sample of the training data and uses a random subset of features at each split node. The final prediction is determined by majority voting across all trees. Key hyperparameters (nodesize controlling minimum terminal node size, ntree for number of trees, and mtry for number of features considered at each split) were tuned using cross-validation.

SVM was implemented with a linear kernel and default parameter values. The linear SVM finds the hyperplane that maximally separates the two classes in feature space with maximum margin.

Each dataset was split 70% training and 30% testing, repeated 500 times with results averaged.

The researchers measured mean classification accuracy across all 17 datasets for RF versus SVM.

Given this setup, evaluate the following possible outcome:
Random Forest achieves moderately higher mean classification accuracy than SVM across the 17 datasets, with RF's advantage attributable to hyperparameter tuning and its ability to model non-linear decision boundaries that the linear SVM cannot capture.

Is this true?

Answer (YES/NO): NO